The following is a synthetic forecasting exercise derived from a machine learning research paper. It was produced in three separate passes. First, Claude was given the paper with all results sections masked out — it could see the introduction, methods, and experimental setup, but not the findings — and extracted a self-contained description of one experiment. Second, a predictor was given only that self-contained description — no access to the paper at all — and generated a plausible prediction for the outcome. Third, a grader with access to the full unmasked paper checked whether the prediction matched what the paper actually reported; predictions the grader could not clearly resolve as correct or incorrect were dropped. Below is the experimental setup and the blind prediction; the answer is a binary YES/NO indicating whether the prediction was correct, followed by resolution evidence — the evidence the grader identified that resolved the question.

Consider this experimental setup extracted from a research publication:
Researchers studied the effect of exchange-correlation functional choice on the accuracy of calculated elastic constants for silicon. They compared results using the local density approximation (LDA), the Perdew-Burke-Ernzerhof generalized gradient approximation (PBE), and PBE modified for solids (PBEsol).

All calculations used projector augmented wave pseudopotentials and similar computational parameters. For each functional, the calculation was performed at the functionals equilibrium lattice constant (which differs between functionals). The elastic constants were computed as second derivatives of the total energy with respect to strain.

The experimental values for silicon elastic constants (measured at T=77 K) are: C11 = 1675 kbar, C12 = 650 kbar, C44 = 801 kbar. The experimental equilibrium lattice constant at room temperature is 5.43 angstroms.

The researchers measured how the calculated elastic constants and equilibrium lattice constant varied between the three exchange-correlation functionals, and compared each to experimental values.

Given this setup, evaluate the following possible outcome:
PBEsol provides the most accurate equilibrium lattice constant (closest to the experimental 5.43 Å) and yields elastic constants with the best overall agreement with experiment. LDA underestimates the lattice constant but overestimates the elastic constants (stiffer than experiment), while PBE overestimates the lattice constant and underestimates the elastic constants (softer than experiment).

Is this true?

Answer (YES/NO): NO